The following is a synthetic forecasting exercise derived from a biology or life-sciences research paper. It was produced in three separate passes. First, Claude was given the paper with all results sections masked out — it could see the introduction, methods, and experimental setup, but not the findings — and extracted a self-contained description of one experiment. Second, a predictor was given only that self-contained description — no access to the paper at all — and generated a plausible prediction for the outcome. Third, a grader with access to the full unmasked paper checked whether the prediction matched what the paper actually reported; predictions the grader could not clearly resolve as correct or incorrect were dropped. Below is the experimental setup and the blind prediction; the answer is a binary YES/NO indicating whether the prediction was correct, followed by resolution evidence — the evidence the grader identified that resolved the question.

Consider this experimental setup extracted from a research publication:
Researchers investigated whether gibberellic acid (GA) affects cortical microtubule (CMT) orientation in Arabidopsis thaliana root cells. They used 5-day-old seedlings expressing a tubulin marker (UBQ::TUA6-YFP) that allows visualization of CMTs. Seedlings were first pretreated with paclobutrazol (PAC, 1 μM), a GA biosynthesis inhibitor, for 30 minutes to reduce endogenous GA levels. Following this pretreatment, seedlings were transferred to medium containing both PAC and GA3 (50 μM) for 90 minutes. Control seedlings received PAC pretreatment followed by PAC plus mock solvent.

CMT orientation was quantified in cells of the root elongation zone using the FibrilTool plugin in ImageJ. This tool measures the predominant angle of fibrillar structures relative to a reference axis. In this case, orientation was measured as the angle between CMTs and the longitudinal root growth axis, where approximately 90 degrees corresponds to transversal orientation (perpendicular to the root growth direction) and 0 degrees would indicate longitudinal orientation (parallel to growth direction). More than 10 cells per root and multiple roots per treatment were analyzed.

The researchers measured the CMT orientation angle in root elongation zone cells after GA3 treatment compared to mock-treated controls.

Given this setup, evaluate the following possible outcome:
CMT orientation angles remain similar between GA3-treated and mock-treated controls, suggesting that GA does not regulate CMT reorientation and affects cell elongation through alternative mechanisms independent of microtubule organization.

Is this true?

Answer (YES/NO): NO